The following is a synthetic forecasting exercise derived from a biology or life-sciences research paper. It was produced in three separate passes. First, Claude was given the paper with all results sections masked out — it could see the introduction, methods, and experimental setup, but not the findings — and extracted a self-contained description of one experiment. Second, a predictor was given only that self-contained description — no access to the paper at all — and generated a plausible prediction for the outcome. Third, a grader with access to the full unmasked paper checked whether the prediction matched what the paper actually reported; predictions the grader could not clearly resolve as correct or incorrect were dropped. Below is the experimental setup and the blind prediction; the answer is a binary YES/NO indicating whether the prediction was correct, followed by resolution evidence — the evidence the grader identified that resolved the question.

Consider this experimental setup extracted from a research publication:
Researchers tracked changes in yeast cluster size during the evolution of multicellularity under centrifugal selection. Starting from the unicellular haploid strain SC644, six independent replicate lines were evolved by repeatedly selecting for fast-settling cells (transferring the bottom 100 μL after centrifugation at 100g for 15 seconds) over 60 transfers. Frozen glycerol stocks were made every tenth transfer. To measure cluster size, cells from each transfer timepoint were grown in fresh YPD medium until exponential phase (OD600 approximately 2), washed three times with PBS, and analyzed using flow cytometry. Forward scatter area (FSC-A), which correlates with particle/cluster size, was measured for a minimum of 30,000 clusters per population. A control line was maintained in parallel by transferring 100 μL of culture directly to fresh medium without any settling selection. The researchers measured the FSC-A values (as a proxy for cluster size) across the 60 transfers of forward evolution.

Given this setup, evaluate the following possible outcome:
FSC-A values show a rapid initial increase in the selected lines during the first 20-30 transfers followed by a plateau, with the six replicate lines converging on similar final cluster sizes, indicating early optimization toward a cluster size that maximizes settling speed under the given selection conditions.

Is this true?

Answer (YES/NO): NO